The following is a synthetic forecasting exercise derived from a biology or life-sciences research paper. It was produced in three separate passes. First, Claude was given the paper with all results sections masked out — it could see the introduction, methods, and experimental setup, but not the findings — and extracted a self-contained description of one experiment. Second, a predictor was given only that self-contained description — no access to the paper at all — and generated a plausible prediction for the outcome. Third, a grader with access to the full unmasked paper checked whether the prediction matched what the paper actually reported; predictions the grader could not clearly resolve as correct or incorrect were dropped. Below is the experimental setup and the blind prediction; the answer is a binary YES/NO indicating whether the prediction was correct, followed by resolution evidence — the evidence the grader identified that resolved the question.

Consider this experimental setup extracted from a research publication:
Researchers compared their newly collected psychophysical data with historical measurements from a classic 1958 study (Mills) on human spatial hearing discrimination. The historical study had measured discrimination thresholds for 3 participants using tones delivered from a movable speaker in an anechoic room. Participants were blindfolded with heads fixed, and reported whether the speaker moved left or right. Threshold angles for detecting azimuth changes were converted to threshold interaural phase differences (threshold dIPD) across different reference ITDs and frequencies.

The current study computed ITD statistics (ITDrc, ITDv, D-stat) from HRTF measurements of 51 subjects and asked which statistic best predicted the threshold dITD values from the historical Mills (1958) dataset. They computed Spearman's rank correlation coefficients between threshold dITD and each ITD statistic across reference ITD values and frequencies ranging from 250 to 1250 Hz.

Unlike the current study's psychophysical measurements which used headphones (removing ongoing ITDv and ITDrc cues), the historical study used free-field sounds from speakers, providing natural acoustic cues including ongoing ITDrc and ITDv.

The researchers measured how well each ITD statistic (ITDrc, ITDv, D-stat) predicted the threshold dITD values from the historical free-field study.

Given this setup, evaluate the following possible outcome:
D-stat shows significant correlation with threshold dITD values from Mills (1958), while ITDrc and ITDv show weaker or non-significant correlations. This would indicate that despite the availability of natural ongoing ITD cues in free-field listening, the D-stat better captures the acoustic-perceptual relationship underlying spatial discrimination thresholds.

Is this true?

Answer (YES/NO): YES